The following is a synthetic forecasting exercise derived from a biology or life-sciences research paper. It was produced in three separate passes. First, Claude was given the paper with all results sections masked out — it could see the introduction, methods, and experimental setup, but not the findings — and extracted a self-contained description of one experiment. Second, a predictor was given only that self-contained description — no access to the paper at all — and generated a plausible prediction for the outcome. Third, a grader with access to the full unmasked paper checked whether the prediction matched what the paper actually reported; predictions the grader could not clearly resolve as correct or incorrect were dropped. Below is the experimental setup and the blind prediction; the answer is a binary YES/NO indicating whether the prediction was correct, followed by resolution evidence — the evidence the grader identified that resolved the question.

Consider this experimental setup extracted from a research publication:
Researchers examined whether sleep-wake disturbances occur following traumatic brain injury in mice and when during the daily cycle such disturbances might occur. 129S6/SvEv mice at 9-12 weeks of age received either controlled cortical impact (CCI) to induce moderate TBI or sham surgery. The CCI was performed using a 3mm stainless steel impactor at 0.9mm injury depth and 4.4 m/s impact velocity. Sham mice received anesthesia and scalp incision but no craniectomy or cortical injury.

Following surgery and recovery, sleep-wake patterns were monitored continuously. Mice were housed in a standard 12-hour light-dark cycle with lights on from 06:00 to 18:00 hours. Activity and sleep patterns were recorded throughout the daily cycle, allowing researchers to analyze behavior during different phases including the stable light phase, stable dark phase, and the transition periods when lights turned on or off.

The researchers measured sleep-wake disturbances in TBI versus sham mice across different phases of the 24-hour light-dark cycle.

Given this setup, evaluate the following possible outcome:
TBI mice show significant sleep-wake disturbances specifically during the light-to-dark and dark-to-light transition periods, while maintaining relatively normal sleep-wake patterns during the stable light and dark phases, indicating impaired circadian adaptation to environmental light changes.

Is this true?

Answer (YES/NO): NO